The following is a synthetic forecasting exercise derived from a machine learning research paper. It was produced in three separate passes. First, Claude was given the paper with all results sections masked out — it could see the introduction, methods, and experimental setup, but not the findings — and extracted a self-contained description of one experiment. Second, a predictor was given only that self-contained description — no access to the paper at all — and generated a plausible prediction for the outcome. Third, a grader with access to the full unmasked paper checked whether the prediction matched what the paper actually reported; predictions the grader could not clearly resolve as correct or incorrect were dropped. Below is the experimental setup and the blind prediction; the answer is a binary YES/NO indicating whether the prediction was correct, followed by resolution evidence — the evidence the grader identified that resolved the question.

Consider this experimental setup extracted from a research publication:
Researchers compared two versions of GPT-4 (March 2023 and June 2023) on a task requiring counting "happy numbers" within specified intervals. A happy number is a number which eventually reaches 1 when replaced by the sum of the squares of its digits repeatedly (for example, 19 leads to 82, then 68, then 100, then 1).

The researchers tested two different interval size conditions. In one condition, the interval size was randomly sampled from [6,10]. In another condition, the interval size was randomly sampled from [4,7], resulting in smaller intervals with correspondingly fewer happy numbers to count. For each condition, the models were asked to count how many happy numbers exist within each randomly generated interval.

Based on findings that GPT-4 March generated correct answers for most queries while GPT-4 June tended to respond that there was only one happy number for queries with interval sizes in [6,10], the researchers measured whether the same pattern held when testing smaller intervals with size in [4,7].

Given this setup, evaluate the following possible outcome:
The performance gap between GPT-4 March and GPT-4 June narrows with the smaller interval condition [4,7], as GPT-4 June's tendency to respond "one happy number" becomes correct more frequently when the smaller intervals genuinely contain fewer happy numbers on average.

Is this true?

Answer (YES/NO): NO